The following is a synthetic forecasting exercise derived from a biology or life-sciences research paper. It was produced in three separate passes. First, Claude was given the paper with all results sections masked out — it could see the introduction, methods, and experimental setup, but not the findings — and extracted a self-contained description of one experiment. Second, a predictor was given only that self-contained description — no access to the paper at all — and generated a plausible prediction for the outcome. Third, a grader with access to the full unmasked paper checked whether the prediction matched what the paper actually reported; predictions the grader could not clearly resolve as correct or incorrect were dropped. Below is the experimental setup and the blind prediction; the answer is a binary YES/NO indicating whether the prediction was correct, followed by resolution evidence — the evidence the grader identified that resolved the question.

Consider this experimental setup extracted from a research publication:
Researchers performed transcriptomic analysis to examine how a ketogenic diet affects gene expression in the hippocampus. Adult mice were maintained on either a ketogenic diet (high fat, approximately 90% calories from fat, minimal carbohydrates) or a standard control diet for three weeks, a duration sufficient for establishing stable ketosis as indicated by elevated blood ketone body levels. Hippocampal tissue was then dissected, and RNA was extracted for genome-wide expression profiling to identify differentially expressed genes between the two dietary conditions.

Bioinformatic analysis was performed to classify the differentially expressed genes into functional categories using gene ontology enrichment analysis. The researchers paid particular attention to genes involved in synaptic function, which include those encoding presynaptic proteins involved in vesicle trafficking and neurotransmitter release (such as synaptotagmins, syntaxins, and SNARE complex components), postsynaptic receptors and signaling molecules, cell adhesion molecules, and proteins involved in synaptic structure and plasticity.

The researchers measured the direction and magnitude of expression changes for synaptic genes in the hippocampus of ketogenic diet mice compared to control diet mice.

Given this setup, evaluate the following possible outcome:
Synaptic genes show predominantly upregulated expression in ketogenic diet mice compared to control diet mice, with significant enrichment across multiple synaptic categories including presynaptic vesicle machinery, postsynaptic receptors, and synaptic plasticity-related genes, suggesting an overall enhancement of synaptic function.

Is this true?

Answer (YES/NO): NO